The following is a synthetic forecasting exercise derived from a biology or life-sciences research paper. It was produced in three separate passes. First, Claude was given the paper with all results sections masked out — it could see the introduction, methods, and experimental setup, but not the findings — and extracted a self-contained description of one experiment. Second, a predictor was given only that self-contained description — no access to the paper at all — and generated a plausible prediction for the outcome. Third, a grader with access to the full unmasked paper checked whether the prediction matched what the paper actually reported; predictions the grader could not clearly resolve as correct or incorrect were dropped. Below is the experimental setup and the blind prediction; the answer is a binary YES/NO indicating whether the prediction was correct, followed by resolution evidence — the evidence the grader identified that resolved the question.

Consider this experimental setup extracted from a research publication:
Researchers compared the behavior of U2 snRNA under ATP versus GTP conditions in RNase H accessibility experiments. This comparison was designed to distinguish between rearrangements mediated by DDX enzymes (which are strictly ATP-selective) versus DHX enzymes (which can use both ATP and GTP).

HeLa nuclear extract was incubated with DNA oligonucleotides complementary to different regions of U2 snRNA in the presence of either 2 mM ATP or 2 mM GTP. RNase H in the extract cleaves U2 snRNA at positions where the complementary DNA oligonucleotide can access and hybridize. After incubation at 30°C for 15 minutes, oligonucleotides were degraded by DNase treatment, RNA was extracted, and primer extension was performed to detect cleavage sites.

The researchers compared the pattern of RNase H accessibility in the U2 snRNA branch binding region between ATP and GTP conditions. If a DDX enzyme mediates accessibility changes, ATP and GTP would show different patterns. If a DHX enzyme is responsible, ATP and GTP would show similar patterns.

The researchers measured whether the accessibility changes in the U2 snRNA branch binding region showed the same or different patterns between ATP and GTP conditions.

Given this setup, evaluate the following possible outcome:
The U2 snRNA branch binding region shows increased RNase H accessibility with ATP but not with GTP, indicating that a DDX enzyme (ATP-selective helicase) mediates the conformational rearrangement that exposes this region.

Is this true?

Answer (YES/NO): NO